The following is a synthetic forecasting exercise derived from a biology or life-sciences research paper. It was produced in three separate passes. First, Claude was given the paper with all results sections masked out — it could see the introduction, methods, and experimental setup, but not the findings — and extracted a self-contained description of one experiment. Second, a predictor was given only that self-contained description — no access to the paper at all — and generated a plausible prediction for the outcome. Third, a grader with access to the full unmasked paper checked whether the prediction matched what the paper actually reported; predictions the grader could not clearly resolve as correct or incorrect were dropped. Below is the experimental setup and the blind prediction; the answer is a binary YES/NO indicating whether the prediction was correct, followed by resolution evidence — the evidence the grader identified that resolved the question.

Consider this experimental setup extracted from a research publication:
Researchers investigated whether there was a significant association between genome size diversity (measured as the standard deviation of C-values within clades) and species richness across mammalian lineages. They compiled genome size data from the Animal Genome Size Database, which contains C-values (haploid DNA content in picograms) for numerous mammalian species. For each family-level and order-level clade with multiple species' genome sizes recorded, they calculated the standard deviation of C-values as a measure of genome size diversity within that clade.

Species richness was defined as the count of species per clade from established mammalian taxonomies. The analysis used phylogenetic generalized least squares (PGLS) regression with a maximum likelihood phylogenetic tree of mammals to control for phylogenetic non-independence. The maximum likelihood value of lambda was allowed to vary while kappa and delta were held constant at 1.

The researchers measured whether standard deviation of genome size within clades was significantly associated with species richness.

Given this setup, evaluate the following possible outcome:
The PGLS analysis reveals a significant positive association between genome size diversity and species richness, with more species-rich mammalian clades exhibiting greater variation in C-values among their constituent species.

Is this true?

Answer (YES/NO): NO